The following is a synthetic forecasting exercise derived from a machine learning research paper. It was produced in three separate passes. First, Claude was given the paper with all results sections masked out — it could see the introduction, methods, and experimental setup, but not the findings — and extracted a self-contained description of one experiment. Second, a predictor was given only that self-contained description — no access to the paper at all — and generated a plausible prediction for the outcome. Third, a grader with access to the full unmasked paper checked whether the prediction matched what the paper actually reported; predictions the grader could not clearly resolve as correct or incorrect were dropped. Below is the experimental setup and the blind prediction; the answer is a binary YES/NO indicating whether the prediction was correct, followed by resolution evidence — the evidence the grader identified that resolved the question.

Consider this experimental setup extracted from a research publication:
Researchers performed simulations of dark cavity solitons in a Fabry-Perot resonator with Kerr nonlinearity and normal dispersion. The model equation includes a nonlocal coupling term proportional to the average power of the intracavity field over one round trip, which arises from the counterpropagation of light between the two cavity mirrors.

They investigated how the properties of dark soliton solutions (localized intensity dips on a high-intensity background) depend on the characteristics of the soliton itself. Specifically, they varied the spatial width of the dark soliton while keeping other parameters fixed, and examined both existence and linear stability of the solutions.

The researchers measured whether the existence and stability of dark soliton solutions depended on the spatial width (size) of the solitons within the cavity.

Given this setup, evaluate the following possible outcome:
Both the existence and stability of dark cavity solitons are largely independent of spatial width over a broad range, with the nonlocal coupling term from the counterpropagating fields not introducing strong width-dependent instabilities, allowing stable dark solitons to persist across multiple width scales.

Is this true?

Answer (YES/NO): NO